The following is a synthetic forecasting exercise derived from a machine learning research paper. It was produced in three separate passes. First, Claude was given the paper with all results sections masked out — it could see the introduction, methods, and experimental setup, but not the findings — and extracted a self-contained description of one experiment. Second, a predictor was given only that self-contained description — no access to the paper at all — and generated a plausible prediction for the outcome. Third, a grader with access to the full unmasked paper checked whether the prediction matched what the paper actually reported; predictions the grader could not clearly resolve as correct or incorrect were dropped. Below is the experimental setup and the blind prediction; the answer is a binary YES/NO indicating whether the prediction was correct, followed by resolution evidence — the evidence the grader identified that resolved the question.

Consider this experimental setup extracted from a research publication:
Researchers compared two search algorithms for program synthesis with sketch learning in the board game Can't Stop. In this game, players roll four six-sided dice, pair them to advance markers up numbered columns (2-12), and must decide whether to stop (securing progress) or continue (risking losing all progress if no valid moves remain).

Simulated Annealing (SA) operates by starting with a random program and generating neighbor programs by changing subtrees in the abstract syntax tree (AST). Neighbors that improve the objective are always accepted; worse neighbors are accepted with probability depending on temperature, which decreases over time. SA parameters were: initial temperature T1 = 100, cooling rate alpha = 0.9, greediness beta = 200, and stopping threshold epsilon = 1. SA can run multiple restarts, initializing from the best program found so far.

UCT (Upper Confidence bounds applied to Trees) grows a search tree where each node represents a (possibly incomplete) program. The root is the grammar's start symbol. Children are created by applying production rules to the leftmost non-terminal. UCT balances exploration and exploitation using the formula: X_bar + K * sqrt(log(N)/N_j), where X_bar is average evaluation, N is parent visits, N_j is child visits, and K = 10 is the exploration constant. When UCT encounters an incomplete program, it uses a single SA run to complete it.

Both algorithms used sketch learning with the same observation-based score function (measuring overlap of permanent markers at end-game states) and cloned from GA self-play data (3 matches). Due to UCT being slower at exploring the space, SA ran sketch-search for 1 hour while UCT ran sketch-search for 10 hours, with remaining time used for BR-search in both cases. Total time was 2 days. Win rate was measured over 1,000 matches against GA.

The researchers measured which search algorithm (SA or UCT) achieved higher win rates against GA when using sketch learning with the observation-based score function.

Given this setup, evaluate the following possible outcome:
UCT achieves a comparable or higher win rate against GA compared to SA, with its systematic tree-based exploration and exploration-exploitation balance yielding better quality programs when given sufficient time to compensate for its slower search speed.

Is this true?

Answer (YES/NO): NO